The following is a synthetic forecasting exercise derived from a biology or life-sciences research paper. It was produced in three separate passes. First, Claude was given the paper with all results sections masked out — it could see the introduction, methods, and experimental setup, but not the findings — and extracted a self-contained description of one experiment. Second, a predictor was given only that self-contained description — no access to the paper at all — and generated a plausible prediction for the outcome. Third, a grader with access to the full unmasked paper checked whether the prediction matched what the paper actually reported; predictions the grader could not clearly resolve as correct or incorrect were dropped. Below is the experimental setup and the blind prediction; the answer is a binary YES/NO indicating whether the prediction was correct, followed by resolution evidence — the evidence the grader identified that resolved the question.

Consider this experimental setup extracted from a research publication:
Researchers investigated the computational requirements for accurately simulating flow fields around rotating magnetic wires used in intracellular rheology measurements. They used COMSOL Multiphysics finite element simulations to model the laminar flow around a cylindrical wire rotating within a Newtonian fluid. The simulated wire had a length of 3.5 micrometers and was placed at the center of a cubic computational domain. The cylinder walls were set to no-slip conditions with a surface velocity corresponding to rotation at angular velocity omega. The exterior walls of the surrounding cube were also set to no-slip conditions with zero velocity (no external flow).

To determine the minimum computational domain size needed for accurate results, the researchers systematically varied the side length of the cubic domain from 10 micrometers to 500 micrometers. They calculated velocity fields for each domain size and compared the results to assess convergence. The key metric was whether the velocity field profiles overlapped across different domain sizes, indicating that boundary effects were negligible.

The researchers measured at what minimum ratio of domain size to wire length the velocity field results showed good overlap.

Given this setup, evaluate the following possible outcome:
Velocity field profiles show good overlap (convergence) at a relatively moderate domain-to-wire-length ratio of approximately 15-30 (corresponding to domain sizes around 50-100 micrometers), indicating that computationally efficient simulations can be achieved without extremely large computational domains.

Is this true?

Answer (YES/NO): YES